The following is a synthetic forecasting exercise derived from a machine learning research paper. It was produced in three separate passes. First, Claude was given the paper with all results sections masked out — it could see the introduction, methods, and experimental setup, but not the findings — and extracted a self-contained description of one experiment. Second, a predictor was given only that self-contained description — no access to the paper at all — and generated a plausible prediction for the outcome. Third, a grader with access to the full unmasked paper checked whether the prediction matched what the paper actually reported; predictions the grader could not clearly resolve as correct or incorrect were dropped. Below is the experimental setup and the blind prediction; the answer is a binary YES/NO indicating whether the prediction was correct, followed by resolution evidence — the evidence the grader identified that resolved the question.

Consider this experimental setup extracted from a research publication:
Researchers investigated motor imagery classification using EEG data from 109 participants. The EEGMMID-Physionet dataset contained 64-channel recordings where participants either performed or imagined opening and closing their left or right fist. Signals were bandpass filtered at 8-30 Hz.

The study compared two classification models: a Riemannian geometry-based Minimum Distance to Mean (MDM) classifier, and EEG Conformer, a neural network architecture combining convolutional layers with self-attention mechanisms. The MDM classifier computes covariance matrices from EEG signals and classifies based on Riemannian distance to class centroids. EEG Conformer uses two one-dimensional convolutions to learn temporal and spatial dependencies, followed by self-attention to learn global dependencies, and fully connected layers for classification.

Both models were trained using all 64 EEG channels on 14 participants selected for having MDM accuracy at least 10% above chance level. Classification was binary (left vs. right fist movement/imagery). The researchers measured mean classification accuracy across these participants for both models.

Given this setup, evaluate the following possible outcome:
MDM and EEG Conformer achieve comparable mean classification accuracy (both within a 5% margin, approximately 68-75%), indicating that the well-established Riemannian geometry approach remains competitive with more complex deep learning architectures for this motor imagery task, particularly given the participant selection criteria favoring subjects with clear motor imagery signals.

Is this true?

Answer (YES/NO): NO